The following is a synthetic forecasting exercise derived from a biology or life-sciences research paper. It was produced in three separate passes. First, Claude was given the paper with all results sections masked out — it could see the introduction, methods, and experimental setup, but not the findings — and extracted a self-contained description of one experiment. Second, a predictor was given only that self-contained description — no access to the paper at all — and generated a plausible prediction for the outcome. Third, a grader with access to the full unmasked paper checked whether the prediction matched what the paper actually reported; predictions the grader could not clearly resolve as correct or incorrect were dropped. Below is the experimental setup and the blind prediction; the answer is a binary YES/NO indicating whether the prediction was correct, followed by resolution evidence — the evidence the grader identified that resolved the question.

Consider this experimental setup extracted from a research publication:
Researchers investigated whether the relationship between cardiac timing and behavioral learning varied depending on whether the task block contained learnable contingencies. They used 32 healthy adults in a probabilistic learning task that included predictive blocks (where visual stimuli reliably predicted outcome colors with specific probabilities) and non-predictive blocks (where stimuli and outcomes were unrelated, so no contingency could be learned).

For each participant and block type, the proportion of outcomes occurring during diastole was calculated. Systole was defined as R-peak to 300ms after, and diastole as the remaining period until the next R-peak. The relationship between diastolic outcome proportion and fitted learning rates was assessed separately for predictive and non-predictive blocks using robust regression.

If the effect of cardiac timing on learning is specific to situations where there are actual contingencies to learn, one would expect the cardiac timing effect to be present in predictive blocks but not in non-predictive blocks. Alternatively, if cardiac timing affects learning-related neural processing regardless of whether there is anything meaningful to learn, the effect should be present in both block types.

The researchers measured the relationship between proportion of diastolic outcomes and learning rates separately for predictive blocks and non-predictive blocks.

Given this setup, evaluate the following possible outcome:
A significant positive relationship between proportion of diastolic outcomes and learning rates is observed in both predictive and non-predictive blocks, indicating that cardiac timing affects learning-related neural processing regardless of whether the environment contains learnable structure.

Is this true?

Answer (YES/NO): NO